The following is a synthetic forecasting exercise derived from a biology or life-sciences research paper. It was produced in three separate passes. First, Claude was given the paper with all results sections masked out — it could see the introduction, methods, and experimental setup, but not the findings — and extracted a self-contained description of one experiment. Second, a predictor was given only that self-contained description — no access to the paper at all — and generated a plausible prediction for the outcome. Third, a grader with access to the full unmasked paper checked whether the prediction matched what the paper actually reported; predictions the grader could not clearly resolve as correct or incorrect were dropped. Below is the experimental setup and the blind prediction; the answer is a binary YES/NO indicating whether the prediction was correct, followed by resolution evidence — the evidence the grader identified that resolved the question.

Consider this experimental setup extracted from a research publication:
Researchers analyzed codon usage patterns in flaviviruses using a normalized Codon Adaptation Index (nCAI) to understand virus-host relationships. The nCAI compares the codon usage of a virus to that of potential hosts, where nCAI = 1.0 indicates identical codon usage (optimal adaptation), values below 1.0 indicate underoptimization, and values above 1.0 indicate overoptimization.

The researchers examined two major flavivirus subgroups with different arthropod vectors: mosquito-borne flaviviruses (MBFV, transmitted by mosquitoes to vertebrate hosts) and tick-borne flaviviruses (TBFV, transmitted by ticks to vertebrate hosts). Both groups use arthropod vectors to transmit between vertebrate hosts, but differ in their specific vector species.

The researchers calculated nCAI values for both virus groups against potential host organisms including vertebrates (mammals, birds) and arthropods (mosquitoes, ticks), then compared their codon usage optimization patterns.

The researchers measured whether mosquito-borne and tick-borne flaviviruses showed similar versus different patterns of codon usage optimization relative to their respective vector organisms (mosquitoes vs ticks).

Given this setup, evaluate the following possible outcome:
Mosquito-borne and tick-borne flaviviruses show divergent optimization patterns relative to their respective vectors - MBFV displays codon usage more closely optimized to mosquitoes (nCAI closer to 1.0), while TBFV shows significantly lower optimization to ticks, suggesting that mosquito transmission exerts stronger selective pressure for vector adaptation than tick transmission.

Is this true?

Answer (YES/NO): NO